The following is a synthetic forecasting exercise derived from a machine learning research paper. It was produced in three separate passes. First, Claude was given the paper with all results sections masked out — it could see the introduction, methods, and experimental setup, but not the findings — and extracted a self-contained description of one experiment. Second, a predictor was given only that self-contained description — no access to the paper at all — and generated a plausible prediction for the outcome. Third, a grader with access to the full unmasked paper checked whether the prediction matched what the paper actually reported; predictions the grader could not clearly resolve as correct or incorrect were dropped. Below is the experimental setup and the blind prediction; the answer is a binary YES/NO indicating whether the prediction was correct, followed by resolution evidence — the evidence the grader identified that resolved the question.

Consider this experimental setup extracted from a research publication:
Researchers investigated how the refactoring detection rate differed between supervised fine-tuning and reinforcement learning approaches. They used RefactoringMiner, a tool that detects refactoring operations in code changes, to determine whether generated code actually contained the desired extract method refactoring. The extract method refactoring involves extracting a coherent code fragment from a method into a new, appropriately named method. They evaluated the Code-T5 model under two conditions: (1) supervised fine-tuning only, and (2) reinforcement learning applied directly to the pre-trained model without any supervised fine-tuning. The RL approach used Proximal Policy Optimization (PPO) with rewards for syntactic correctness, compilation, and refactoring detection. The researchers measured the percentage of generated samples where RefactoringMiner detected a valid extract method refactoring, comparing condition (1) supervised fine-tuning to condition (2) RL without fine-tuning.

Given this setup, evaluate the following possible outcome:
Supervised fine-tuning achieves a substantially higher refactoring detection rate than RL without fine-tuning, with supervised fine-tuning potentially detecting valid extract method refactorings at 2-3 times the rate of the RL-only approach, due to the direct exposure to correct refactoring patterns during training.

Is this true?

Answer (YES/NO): NO